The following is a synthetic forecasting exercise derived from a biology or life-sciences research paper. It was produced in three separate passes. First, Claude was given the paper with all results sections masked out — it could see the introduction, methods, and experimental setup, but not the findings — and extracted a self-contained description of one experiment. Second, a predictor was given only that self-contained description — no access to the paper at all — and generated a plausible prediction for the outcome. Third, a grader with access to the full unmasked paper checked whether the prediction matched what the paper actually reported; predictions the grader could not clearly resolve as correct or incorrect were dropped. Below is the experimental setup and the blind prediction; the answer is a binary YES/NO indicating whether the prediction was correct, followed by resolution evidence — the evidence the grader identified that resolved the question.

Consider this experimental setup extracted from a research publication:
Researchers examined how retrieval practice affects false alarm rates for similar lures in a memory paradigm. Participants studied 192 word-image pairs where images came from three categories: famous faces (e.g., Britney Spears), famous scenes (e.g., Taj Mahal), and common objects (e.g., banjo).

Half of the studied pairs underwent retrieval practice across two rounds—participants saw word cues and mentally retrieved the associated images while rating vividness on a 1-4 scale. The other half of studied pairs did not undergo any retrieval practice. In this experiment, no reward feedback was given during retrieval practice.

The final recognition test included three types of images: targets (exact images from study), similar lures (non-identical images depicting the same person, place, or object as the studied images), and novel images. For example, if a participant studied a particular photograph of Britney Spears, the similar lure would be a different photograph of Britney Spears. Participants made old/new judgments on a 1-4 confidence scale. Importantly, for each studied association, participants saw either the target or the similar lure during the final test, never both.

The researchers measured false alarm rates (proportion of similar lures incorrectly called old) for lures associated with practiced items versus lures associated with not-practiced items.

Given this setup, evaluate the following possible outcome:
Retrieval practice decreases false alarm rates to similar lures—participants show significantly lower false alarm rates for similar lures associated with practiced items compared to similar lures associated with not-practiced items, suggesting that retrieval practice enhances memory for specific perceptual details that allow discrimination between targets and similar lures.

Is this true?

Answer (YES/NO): NO